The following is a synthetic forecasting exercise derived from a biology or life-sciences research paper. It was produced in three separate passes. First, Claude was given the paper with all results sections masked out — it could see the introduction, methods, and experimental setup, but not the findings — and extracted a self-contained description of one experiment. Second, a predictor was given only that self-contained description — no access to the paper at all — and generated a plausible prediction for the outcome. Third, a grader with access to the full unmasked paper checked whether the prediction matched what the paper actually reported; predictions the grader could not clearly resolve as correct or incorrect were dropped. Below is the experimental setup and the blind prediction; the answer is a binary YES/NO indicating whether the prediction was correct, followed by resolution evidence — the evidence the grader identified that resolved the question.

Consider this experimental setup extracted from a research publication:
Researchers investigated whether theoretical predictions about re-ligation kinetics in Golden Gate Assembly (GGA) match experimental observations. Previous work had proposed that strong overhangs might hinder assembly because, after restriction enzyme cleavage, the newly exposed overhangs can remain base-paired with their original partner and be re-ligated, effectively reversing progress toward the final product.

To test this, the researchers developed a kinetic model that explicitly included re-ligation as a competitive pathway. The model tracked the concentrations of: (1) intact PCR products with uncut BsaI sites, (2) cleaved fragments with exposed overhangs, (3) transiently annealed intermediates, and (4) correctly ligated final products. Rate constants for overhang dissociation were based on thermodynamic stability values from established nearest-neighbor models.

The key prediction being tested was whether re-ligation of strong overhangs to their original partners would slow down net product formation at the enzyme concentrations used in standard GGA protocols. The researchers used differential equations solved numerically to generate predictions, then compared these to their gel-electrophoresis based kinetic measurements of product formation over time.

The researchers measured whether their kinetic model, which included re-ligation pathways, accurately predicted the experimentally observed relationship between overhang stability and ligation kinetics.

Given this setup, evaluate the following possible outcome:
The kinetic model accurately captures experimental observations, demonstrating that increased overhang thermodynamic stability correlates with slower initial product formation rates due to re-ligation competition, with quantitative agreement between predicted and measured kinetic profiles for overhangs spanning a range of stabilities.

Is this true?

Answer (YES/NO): NO